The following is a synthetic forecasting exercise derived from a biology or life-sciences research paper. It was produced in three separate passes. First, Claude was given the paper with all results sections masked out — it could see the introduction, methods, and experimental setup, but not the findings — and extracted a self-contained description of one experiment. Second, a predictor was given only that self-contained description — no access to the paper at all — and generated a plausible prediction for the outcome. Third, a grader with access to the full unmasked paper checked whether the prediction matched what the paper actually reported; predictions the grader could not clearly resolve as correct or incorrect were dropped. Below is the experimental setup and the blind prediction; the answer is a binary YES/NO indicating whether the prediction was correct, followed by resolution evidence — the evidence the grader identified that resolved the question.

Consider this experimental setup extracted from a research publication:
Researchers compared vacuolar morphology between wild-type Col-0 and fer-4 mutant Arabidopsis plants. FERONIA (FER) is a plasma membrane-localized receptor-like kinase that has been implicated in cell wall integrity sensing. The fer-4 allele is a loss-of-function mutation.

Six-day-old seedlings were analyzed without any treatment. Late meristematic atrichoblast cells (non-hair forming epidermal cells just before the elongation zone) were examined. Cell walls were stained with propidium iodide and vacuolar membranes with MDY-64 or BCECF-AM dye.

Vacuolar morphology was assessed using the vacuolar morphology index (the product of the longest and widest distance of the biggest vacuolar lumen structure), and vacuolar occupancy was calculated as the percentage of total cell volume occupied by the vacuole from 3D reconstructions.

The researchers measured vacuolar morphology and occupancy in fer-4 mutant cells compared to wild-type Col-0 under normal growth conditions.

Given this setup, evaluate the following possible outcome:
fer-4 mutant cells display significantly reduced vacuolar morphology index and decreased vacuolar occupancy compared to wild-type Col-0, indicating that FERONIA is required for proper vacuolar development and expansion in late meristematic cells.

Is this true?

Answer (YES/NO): NO